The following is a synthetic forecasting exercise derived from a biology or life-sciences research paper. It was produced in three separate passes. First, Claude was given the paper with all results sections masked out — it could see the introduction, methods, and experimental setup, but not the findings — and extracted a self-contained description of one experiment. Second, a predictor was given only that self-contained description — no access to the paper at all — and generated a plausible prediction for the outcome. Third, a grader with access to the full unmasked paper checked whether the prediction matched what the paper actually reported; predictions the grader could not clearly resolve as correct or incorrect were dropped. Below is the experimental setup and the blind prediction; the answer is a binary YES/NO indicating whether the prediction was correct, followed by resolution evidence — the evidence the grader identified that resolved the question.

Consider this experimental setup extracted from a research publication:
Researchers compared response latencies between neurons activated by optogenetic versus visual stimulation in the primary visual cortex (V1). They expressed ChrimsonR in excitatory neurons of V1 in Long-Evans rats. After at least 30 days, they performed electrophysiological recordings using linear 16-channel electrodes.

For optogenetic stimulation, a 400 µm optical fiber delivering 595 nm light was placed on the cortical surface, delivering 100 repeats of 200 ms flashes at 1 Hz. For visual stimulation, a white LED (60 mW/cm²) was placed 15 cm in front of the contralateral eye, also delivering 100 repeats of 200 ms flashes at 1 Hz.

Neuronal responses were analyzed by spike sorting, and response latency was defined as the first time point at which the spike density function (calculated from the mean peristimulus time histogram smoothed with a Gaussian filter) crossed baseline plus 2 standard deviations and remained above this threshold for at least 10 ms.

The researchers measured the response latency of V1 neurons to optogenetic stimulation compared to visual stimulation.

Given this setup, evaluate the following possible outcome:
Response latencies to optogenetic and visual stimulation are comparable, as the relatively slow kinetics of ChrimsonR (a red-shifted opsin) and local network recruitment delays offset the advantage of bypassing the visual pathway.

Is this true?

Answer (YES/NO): NO